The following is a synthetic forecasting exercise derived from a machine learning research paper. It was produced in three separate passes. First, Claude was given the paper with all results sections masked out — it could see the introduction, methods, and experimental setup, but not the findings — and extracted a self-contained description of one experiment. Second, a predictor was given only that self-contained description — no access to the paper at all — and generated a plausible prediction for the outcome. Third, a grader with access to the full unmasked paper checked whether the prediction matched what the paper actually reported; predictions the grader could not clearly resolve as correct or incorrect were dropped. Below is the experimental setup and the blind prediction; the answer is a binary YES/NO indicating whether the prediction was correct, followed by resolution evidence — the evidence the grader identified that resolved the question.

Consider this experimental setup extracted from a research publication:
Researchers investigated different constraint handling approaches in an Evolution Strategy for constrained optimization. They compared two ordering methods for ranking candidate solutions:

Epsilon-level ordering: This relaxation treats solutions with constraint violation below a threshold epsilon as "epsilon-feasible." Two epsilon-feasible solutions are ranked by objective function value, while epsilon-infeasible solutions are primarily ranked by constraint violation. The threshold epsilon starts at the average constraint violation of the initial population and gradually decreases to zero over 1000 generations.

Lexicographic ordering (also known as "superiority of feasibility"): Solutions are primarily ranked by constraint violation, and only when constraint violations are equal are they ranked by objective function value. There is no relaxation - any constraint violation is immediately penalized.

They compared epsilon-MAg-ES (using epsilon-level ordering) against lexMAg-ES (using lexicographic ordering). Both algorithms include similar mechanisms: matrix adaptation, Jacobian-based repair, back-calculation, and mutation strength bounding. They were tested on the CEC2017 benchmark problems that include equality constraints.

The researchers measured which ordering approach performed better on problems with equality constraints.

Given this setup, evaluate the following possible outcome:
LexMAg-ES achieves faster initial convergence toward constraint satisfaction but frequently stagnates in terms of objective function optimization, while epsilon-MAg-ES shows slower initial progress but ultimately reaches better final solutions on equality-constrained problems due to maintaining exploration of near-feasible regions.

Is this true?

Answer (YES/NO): NO